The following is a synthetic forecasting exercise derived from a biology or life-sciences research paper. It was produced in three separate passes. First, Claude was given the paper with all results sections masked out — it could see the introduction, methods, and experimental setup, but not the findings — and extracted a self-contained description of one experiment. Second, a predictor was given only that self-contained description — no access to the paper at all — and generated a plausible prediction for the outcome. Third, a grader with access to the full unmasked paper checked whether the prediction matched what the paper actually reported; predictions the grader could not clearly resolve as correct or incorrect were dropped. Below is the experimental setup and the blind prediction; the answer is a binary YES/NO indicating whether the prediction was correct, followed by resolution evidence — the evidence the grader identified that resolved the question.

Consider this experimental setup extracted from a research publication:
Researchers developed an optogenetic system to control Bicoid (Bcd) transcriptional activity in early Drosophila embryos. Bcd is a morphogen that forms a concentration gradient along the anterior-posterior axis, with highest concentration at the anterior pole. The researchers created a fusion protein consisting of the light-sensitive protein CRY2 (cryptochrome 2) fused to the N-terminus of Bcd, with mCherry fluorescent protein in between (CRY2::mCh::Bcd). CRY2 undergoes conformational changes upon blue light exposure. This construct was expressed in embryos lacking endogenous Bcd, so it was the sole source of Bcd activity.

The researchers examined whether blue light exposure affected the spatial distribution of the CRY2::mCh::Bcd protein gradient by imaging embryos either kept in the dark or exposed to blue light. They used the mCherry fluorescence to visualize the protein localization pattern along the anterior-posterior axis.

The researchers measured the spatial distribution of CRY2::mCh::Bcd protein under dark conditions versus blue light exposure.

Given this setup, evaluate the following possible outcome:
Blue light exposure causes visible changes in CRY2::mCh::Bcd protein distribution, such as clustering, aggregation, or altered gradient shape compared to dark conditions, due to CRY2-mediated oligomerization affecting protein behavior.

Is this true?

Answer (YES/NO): NO